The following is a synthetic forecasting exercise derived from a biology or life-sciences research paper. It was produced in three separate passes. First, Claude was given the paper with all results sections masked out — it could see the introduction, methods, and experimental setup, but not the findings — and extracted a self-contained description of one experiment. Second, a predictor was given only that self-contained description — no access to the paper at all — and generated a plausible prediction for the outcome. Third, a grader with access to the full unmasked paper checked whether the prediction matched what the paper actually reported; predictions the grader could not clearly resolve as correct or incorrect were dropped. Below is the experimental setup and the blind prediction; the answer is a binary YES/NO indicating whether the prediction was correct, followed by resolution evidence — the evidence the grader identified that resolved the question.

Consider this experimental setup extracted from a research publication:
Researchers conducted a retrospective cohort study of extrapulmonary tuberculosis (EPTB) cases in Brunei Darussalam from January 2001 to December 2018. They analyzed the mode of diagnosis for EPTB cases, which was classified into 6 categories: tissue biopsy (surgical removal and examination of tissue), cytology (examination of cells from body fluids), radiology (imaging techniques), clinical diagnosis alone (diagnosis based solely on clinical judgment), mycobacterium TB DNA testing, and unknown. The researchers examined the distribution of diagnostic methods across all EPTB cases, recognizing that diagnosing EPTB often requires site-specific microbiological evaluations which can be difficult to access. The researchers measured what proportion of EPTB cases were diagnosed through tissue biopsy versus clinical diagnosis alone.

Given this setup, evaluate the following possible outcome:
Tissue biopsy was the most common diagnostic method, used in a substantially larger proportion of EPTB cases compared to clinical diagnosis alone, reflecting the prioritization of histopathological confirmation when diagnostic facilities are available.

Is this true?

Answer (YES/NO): YES